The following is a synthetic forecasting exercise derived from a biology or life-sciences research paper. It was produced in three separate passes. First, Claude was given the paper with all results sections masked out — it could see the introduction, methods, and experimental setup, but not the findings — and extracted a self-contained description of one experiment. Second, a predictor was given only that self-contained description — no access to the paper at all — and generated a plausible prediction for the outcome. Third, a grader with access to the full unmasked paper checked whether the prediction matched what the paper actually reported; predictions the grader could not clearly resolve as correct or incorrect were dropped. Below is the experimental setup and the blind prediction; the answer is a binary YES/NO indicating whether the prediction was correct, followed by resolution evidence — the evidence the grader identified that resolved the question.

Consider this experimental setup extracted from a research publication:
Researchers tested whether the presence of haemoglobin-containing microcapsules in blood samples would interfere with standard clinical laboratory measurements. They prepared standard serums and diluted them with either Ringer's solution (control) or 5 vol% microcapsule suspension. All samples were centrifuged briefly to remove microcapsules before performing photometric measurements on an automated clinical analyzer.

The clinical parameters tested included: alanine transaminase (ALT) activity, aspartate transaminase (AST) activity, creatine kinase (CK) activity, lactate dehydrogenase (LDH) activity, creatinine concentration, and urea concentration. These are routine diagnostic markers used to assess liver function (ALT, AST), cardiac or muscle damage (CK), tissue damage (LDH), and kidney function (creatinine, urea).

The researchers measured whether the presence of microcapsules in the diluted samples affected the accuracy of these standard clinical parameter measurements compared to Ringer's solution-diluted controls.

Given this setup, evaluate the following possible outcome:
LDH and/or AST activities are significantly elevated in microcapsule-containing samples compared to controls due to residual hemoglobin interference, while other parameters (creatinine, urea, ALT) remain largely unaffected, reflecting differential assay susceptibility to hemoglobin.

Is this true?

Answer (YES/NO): NO